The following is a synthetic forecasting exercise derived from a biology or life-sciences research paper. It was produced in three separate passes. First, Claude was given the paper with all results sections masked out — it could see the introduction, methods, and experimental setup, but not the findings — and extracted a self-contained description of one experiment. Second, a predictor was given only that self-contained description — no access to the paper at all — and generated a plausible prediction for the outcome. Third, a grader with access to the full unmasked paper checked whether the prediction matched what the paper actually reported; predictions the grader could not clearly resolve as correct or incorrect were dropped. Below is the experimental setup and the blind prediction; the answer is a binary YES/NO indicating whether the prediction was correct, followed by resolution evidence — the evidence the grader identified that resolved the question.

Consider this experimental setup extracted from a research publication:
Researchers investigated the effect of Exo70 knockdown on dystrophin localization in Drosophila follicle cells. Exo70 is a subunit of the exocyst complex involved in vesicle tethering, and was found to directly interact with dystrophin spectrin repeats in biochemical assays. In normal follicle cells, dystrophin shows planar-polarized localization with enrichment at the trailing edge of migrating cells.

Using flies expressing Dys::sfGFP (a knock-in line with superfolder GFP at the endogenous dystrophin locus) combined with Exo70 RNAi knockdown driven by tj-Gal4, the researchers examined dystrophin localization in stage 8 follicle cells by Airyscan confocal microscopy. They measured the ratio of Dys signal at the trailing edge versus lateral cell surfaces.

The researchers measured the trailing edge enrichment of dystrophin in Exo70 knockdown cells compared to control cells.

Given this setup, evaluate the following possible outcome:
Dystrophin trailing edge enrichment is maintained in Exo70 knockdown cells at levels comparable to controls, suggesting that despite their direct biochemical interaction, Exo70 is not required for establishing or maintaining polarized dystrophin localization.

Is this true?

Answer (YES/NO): NO